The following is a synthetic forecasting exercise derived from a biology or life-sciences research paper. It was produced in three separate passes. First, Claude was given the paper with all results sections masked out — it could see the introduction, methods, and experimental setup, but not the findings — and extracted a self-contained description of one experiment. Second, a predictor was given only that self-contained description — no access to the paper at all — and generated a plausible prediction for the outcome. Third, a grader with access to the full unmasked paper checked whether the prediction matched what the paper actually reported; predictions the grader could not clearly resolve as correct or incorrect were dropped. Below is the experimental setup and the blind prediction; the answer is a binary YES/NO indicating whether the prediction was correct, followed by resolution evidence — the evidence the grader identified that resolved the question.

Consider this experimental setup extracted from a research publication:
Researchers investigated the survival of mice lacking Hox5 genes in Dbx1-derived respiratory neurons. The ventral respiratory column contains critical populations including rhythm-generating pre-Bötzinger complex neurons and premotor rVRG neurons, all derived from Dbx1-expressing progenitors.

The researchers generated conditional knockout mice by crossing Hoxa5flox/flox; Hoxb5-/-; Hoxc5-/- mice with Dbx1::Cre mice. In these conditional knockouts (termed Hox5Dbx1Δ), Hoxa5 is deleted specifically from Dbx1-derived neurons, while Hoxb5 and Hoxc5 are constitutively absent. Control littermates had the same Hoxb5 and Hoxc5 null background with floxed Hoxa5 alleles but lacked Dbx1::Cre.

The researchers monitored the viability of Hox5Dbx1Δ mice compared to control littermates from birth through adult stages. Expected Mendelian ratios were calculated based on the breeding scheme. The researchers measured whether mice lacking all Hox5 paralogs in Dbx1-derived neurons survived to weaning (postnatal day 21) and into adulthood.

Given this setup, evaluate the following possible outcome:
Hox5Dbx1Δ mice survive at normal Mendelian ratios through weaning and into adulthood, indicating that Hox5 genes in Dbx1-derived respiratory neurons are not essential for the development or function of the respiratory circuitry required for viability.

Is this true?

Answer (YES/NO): NO